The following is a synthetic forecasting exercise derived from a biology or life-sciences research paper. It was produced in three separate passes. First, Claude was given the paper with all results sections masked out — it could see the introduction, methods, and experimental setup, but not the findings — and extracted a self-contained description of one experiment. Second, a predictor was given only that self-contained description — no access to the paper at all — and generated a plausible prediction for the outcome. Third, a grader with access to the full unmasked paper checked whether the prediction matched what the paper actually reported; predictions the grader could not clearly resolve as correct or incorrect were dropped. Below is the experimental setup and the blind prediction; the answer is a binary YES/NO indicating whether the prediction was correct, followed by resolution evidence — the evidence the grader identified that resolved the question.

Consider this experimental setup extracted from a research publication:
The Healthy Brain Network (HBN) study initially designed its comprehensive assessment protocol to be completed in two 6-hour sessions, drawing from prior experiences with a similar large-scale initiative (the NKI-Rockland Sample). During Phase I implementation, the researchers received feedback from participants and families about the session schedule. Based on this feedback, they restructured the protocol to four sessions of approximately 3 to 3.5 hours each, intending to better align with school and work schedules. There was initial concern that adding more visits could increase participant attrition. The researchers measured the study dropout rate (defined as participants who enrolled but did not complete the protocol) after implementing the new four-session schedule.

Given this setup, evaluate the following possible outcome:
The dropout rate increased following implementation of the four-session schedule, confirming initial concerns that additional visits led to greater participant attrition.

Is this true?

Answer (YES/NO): NO